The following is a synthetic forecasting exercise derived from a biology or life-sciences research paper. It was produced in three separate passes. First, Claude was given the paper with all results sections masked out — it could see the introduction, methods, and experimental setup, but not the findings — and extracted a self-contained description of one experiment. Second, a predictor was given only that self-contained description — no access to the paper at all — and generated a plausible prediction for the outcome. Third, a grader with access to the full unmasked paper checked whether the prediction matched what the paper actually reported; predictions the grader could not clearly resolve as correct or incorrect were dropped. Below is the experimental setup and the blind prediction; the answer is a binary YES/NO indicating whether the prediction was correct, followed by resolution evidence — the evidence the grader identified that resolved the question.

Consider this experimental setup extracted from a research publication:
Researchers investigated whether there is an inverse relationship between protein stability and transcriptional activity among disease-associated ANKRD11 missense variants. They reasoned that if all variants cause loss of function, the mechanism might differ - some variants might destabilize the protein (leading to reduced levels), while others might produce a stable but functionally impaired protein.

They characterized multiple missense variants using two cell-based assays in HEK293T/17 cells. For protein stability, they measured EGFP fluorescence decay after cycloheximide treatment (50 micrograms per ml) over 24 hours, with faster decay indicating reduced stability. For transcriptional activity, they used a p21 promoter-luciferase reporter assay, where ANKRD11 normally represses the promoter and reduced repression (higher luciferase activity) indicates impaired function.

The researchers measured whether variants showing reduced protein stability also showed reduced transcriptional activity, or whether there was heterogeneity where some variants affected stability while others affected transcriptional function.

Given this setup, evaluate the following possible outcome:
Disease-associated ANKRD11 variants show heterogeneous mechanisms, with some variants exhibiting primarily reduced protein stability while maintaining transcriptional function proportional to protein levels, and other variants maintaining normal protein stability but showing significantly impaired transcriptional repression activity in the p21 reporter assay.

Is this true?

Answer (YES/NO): YES